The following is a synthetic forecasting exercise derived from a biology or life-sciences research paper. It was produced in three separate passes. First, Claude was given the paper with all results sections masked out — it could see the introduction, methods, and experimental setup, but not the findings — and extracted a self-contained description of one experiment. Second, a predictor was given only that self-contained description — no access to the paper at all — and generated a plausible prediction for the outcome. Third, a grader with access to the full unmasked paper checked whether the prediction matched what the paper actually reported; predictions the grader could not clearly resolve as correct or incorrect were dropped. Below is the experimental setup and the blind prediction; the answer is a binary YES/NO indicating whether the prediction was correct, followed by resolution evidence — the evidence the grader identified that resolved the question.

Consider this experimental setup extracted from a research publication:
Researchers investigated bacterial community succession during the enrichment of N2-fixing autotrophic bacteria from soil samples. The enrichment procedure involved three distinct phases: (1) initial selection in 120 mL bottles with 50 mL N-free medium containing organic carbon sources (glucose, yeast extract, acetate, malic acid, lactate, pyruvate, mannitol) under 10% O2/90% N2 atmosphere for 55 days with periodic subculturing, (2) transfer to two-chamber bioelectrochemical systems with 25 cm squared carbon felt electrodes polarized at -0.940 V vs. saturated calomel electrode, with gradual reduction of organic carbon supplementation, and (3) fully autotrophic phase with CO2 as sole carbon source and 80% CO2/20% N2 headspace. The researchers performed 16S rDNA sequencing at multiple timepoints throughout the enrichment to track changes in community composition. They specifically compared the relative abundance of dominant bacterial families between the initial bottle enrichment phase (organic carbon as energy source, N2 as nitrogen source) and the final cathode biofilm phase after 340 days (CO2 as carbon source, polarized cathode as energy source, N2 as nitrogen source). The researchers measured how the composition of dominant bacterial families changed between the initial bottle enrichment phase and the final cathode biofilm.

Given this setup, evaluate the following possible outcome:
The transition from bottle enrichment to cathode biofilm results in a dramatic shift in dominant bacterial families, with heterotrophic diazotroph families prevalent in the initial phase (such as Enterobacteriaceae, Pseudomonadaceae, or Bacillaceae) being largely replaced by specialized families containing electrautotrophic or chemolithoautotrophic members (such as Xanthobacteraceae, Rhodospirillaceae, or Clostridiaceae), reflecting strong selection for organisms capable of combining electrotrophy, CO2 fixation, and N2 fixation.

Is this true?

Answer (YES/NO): NO